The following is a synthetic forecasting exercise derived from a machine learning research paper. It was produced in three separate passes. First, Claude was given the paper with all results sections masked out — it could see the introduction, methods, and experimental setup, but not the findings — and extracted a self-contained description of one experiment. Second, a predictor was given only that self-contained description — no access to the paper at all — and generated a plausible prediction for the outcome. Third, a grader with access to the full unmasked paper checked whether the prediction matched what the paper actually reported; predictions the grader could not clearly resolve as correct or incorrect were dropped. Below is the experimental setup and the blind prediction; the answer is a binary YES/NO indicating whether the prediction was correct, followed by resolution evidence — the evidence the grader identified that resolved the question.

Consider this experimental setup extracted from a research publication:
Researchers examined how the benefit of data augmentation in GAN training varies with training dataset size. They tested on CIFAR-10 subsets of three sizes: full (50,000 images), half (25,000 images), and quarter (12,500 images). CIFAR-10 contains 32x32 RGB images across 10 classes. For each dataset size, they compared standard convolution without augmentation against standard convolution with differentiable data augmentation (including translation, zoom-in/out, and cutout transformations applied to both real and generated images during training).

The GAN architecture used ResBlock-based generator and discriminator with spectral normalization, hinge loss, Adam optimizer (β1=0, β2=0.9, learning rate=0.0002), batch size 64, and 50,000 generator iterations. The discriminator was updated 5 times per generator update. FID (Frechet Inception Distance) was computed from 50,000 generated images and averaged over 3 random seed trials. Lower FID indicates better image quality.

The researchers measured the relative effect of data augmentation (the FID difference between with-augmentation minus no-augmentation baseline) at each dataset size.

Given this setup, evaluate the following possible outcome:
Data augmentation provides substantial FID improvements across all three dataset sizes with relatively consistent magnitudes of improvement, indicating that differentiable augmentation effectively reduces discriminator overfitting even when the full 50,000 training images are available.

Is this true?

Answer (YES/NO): NO